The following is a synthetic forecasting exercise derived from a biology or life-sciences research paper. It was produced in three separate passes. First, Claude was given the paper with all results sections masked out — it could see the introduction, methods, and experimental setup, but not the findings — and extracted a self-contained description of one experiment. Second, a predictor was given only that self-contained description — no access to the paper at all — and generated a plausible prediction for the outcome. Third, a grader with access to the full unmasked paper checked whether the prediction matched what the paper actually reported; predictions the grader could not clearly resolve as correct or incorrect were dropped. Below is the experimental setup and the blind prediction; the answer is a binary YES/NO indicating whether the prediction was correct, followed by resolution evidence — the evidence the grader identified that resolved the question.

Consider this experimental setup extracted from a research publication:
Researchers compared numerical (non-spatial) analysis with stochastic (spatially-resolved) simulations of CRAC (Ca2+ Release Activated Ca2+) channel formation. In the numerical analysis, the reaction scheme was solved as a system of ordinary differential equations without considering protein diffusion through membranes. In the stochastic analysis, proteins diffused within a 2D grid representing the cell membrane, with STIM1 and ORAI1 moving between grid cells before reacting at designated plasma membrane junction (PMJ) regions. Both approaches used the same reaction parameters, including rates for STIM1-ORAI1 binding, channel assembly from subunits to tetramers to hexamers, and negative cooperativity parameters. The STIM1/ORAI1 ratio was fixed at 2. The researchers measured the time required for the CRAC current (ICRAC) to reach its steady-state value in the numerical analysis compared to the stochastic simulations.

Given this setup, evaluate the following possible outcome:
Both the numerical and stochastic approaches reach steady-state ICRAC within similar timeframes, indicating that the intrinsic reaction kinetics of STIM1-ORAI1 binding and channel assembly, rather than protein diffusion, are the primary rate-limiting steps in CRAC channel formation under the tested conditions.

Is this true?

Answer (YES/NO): NO